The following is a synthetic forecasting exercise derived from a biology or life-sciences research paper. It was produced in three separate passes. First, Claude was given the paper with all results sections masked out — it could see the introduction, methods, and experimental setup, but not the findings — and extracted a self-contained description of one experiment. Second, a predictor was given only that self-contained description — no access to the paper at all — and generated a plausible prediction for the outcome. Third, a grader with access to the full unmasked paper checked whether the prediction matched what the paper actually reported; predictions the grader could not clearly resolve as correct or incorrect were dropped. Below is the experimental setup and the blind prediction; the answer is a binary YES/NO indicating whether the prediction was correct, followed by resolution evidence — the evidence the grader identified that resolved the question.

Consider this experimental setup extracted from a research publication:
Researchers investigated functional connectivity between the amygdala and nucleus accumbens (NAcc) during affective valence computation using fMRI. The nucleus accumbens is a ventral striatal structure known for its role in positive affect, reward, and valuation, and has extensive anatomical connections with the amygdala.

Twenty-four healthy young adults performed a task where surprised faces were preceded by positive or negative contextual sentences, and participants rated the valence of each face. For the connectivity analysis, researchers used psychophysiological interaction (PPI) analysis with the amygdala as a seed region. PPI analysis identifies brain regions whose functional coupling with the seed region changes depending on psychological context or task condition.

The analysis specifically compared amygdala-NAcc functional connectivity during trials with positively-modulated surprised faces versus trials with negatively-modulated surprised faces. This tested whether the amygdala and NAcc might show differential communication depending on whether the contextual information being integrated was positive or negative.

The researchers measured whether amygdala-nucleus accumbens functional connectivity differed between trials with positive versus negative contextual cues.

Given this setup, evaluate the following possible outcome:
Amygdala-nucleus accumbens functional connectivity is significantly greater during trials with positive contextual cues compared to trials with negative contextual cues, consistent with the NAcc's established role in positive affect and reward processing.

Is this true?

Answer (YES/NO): YES